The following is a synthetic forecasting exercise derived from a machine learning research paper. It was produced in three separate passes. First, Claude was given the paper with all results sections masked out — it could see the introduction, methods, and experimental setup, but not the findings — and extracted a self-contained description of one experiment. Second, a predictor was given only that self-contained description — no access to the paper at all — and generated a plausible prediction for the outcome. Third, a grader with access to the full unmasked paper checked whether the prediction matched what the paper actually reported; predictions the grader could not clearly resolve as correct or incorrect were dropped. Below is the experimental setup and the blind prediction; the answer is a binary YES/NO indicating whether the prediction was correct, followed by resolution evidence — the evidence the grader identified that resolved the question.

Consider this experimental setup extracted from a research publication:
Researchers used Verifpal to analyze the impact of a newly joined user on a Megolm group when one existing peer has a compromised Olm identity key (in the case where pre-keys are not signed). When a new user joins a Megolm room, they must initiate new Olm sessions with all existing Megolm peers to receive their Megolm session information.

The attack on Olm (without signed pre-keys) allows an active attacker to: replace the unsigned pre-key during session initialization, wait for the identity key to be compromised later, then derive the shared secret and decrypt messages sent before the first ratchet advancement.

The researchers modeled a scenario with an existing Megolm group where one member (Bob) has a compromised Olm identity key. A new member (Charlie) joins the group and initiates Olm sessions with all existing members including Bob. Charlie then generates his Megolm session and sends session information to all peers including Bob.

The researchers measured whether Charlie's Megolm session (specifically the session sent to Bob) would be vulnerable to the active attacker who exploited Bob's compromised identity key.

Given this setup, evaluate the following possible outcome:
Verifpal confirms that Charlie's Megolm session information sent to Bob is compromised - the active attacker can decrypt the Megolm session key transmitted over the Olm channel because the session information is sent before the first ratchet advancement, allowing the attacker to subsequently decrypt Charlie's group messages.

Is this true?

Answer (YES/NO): YES